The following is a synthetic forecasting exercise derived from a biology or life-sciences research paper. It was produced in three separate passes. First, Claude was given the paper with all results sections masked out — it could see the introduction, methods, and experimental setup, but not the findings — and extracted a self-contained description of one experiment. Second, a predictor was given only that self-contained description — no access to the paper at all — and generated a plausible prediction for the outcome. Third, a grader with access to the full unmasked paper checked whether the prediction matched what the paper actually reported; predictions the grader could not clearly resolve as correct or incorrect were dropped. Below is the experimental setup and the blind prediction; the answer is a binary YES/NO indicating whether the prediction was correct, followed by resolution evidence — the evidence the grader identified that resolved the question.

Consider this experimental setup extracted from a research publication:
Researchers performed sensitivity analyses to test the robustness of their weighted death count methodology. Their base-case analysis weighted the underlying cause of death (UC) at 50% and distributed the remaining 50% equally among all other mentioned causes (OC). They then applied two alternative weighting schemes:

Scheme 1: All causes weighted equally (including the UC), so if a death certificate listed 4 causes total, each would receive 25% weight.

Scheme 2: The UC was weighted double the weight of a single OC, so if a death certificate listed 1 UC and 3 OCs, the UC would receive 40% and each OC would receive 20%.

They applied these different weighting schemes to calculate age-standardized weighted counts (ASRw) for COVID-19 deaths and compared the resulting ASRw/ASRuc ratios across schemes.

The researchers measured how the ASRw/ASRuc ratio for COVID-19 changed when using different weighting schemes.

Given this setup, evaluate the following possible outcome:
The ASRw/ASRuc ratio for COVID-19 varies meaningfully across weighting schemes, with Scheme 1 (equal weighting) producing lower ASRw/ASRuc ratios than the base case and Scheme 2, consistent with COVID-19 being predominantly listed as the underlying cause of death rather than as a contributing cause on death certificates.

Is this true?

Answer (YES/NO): YES